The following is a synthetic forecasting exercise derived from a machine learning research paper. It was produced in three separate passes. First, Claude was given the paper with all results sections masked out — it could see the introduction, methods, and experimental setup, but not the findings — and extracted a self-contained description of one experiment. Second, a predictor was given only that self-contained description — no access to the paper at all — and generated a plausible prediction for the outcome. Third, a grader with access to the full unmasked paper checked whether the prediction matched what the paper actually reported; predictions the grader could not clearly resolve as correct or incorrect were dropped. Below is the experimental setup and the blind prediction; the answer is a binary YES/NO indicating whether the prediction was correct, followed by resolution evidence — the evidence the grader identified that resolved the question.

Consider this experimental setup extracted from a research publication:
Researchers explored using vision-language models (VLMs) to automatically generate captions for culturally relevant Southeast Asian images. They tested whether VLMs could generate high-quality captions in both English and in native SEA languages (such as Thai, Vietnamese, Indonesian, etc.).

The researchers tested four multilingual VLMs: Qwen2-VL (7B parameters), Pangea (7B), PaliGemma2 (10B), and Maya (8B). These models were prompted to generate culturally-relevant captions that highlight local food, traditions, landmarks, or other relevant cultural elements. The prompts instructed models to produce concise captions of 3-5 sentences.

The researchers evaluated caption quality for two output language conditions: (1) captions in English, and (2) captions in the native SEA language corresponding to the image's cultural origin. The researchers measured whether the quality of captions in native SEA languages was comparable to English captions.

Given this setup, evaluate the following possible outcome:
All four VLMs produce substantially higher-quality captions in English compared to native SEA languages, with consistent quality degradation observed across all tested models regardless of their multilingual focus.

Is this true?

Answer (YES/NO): YES